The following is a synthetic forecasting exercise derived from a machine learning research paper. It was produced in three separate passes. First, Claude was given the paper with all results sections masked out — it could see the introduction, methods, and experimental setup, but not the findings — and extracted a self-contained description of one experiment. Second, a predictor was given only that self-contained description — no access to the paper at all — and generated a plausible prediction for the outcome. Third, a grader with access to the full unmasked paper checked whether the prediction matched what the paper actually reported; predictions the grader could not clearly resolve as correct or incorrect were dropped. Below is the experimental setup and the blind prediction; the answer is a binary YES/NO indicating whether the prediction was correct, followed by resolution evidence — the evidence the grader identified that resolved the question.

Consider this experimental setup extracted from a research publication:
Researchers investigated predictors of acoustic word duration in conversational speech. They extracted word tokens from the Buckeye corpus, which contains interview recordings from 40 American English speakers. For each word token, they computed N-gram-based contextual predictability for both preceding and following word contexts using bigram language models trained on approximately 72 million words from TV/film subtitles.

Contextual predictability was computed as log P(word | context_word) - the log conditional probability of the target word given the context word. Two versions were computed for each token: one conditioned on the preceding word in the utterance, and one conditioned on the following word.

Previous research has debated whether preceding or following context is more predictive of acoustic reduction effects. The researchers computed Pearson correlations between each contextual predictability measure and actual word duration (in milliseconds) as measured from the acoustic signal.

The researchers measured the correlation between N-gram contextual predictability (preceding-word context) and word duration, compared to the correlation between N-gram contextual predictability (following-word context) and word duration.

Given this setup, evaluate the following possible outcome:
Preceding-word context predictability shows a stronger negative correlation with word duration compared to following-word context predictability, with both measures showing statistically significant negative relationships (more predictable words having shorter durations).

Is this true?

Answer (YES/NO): NO